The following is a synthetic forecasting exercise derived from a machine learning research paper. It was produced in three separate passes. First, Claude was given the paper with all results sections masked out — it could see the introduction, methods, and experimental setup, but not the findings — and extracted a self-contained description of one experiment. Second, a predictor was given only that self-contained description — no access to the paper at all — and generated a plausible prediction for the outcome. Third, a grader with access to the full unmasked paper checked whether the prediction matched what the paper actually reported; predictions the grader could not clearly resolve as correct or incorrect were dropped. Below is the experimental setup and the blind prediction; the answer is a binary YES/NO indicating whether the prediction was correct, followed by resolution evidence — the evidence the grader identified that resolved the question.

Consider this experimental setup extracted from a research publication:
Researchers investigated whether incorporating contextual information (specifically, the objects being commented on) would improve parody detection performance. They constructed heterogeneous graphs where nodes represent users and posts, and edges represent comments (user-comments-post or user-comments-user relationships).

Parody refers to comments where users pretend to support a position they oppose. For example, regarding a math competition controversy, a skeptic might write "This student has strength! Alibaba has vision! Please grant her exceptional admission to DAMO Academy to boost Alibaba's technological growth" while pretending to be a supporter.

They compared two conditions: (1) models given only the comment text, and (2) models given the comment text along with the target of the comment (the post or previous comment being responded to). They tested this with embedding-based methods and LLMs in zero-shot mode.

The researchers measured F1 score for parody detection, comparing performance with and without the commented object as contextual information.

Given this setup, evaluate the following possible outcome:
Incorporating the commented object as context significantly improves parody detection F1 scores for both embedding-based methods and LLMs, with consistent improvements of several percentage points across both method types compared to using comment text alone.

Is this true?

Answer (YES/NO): NO